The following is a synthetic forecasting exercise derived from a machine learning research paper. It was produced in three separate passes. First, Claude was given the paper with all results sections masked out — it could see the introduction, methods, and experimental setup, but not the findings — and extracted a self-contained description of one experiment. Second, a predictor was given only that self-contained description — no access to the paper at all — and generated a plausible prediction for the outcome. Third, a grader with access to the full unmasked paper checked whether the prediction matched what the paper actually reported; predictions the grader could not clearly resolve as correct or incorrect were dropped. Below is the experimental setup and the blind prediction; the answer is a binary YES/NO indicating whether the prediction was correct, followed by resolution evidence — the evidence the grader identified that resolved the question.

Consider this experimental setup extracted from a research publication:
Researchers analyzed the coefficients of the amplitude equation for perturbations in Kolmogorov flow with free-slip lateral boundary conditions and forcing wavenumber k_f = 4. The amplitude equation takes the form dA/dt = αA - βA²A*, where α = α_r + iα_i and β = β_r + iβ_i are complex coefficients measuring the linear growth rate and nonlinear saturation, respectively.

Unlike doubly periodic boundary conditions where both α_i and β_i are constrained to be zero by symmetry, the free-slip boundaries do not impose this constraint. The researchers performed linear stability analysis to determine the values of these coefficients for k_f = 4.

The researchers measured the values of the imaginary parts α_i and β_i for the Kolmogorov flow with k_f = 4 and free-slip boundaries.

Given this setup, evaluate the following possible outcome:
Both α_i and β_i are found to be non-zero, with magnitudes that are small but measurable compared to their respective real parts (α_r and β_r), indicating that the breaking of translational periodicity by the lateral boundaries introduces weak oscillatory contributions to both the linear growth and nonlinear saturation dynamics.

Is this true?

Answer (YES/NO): NO